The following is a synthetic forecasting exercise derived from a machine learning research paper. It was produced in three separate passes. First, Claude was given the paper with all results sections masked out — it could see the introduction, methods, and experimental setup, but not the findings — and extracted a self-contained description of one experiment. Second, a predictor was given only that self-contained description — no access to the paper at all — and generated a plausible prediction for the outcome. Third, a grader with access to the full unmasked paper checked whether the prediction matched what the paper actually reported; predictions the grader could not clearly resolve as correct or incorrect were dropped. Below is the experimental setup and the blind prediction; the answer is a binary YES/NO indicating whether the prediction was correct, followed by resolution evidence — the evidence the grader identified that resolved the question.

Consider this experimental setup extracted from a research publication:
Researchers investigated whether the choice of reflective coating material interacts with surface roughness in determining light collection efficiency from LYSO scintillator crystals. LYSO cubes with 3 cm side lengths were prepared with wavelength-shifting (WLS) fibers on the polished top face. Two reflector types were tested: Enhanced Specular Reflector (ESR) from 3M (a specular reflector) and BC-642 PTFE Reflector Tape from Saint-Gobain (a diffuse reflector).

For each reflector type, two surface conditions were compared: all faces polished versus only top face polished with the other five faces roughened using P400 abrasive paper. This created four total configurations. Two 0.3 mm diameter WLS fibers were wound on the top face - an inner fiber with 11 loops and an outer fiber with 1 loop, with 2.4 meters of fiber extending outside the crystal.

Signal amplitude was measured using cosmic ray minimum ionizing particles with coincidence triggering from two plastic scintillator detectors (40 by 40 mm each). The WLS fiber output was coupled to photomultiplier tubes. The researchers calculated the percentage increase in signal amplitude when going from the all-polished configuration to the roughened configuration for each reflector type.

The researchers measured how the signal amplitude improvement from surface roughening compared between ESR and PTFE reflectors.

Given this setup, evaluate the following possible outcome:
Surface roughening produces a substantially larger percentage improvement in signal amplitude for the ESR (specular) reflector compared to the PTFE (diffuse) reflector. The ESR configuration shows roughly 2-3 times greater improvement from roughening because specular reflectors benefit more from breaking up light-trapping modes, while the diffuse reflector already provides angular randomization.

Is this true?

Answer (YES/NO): NO